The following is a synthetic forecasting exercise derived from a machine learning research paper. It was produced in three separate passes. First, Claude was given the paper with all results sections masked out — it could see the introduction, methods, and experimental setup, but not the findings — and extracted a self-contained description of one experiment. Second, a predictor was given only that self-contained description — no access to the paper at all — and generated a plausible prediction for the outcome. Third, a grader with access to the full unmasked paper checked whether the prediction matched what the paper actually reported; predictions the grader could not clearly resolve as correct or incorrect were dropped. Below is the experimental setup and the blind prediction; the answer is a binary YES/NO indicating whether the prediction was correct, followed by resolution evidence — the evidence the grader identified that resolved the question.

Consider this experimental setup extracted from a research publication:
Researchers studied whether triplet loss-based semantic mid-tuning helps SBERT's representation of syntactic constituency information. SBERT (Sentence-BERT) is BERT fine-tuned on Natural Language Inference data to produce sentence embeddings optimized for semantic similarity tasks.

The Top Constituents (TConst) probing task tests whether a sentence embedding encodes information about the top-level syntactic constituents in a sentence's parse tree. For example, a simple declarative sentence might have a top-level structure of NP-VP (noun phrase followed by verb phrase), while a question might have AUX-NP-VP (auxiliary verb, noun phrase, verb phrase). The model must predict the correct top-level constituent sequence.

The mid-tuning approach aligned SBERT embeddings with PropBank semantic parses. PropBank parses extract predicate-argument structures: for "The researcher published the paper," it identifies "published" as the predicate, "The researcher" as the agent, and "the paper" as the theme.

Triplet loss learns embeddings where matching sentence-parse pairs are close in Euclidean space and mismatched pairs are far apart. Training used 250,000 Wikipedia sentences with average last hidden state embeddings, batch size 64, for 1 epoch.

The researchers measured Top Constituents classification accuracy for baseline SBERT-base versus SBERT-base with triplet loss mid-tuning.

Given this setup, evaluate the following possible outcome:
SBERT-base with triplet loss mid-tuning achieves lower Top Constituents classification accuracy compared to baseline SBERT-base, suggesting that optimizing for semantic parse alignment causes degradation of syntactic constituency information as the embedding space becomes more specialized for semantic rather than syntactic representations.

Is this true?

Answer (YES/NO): NO